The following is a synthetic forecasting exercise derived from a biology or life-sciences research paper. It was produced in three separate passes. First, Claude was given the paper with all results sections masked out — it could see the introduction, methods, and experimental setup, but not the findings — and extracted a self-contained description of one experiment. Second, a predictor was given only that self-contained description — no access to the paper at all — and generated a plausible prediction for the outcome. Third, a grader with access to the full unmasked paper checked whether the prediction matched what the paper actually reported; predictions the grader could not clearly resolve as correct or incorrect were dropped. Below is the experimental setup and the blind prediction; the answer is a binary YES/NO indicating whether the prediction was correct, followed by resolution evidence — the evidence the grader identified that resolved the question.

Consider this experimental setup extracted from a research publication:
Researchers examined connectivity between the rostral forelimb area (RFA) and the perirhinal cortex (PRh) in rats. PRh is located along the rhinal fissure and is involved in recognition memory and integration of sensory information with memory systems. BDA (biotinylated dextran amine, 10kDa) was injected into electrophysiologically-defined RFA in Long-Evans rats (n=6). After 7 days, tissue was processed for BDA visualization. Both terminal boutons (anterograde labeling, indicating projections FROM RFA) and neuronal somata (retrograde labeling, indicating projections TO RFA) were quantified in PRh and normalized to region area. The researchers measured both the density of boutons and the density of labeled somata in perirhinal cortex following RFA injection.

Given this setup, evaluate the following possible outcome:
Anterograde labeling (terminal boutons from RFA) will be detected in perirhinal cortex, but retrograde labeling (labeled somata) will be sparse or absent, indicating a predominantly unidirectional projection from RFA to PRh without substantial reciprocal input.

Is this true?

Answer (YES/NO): YES